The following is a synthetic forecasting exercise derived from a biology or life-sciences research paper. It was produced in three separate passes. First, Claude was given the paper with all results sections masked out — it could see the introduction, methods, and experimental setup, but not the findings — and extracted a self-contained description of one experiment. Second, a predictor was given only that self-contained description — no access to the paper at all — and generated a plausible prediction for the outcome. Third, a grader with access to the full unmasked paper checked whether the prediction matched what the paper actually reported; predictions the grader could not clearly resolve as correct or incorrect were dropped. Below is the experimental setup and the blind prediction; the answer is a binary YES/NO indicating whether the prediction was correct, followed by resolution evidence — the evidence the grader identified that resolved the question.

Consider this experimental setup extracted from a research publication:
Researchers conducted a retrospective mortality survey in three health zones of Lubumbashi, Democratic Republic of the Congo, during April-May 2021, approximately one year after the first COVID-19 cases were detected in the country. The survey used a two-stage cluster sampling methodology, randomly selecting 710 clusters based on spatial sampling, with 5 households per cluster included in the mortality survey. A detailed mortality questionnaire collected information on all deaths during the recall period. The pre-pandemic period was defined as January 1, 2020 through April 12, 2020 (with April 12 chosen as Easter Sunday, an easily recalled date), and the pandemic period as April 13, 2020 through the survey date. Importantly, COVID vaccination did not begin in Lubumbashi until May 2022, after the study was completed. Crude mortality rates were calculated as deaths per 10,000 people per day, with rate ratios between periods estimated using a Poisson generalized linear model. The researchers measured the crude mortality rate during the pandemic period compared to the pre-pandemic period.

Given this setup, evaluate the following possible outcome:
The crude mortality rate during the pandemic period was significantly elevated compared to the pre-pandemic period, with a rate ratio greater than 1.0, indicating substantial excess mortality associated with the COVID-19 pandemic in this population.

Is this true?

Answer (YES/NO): YES